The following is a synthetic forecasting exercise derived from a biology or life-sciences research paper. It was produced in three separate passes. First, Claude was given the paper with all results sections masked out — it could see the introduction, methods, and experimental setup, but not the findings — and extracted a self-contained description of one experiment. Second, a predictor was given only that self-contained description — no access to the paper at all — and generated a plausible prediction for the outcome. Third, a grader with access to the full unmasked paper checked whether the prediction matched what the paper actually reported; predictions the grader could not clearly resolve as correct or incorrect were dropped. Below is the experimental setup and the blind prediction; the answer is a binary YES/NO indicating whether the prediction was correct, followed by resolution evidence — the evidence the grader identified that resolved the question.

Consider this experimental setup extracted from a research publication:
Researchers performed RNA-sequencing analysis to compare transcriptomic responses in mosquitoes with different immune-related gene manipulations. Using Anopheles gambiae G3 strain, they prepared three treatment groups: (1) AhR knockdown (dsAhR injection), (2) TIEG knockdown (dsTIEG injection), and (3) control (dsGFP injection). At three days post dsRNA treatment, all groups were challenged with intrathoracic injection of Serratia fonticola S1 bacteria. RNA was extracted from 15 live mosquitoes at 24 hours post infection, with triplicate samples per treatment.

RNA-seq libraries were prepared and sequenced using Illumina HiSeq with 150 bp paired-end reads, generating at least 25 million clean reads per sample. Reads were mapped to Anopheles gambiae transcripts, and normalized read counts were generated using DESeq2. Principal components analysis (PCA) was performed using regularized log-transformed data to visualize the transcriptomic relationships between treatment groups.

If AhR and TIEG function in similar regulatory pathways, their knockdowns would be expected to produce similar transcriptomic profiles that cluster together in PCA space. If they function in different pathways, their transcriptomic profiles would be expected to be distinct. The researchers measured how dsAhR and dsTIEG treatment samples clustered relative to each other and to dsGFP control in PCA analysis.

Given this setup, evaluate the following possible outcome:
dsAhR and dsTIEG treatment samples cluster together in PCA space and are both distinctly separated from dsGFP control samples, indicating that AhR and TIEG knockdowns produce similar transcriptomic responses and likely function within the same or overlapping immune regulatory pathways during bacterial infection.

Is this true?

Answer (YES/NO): YES